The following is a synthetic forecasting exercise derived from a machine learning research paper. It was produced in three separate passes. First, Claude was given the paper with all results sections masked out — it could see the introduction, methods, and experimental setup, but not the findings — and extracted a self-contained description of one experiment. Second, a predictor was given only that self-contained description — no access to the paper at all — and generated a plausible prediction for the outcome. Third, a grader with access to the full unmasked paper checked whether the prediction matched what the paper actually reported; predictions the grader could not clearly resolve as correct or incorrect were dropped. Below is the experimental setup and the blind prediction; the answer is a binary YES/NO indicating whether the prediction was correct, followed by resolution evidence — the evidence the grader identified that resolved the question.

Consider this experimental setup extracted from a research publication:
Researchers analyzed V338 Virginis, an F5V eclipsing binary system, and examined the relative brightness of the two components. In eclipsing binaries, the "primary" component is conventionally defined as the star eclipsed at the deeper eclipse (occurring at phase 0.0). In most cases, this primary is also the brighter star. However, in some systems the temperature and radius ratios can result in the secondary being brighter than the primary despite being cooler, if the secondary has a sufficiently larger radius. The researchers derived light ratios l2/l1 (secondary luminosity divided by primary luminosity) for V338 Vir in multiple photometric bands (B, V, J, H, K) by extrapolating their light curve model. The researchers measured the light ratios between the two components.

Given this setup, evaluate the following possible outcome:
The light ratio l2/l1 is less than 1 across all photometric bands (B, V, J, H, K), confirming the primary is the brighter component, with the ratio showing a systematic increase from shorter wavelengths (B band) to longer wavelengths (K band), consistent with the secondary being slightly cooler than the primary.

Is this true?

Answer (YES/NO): NO